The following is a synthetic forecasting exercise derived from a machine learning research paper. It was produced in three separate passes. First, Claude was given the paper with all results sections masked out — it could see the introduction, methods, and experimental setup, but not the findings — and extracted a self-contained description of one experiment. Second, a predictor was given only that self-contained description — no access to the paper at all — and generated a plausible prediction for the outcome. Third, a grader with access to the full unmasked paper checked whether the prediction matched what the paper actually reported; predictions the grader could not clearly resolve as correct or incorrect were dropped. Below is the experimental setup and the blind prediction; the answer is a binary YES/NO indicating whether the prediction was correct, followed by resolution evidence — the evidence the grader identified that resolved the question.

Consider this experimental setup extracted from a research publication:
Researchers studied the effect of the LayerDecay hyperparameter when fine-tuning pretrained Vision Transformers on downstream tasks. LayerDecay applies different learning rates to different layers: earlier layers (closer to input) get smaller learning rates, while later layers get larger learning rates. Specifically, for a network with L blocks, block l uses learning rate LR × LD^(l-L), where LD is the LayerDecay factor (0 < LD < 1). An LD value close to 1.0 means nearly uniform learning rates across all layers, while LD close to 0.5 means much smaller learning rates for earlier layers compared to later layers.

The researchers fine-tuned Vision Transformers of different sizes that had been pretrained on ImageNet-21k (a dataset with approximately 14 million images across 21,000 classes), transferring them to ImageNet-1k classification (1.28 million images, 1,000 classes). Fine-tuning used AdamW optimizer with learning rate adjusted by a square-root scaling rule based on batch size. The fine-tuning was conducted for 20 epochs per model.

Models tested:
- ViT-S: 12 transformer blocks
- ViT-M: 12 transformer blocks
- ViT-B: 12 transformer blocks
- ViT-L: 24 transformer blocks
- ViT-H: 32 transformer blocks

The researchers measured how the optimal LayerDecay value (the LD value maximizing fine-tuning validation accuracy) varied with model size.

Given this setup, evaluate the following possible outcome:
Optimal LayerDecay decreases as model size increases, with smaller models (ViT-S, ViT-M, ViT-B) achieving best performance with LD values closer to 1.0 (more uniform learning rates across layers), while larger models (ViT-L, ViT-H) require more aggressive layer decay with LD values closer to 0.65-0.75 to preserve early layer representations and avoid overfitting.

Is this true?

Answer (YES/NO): NO